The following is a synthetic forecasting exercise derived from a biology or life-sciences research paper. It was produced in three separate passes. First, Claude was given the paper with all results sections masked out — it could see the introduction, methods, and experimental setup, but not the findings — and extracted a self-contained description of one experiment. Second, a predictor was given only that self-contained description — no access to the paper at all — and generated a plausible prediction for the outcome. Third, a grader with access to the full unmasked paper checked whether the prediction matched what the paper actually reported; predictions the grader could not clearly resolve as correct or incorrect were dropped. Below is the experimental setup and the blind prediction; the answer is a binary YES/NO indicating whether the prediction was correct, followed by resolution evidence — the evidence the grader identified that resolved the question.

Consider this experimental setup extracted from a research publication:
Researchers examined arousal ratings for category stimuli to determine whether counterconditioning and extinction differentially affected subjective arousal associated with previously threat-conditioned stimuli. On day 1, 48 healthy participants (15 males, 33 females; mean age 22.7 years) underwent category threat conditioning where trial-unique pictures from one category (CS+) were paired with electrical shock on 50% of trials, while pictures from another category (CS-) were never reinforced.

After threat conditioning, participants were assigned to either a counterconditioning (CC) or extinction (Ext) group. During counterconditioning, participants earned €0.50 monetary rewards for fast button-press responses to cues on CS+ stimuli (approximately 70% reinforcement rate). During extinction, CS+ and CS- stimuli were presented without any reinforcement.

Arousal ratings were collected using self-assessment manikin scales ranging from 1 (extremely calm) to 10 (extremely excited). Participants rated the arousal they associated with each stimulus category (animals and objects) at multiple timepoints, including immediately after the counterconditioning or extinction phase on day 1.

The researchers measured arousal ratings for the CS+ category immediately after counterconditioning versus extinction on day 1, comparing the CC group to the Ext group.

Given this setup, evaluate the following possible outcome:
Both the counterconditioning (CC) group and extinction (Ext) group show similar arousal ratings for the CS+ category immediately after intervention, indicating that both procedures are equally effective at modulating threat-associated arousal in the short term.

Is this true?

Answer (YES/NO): NO